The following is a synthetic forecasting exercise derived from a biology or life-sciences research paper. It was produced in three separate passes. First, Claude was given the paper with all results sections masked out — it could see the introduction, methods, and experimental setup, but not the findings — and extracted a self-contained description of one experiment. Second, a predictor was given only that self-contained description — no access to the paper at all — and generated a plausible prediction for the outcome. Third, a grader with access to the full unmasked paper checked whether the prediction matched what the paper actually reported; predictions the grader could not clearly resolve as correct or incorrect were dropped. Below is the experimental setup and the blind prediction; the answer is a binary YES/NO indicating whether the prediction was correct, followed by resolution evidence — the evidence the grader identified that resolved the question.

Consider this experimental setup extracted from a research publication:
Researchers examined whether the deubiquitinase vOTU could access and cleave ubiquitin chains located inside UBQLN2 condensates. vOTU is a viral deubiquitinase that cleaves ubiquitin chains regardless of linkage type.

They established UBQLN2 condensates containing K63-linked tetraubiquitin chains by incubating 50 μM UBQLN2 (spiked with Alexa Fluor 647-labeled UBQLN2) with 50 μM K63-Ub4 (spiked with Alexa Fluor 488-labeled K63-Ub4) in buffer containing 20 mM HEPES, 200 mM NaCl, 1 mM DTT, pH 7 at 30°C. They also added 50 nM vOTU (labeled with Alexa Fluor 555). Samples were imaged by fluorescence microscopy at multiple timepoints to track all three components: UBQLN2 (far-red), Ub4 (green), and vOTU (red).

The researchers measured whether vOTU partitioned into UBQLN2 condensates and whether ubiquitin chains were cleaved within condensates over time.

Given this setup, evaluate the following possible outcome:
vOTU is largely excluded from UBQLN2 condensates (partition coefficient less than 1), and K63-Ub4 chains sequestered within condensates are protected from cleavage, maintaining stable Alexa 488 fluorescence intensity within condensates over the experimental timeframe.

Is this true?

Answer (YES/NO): NO